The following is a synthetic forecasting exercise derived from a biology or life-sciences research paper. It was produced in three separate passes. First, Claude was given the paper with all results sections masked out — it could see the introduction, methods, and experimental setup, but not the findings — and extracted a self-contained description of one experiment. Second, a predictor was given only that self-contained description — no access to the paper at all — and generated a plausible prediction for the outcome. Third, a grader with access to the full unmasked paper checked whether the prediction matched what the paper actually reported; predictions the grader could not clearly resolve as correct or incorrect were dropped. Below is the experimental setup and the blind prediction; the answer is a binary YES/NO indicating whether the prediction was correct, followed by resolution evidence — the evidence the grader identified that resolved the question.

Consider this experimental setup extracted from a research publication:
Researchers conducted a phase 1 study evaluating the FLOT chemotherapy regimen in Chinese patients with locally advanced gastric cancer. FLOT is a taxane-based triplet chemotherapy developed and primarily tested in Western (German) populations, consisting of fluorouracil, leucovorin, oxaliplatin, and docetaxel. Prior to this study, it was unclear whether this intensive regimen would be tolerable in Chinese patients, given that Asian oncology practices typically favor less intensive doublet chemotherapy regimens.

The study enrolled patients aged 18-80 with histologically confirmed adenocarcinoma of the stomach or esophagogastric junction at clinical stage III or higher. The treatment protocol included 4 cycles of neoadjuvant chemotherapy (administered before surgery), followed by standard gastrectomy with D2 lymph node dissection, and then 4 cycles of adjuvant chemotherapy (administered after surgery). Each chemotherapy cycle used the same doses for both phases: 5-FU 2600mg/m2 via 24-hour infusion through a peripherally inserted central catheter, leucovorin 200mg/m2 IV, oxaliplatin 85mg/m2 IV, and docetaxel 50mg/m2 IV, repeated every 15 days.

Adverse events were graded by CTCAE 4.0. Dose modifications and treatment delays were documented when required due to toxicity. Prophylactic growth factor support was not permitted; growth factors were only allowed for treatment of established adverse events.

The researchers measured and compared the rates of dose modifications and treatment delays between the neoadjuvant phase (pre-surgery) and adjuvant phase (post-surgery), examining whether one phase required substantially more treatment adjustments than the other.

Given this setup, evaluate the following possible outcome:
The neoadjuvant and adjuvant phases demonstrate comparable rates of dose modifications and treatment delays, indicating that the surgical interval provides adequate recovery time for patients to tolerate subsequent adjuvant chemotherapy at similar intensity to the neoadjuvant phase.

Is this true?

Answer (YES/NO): NO